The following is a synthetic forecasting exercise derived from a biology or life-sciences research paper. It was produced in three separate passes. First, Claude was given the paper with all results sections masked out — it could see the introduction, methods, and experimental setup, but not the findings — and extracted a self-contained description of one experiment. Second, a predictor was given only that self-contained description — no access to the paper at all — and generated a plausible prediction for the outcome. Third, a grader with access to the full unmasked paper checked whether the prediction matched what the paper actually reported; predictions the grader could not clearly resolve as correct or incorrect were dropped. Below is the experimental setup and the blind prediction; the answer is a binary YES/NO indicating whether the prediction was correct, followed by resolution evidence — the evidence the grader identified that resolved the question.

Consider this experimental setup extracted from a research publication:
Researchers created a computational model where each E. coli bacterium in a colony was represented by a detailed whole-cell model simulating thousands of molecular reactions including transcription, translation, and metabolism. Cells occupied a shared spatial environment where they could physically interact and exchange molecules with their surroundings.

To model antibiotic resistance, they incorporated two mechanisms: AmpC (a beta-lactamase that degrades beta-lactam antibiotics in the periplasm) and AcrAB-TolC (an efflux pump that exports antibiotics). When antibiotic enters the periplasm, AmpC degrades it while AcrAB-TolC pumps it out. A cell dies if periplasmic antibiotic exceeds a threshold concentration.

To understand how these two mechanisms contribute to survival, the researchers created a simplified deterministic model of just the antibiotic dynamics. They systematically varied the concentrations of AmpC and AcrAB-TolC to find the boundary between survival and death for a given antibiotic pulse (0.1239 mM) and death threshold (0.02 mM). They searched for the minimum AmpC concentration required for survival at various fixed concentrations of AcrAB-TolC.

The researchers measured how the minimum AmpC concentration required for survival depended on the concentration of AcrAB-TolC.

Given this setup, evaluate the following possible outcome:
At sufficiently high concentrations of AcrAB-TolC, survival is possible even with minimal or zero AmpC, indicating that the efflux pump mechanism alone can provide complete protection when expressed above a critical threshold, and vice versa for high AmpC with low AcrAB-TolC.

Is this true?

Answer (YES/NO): NO